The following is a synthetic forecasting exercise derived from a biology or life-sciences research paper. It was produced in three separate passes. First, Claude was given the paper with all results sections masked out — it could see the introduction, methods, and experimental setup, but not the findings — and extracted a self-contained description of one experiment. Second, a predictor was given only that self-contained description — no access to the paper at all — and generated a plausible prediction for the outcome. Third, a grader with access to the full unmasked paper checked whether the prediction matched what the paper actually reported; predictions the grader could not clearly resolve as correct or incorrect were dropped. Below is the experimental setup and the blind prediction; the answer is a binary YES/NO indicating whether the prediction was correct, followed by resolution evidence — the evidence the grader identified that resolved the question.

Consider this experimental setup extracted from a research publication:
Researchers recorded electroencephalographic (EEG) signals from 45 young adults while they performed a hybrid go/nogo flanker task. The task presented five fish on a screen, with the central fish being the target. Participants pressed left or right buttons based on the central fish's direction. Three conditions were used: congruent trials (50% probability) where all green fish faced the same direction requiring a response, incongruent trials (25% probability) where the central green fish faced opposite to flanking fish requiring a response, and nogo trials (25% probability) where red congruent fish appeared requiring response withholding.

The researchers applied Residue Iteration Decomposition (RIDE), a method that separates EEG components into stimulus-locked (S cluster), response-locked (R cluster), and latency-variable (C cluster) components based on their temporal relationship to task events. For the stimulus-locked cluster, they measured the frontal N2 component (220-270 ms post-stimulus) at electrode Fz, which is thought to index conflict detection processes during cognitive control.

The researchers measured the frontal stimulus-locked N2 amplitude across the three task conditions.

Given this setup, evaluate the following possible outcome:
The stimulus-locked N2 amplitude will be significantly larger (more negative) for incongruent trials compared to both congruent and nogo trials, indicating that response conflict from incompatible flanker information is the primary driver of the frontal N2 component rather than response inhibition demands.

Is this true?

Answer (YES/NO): NO